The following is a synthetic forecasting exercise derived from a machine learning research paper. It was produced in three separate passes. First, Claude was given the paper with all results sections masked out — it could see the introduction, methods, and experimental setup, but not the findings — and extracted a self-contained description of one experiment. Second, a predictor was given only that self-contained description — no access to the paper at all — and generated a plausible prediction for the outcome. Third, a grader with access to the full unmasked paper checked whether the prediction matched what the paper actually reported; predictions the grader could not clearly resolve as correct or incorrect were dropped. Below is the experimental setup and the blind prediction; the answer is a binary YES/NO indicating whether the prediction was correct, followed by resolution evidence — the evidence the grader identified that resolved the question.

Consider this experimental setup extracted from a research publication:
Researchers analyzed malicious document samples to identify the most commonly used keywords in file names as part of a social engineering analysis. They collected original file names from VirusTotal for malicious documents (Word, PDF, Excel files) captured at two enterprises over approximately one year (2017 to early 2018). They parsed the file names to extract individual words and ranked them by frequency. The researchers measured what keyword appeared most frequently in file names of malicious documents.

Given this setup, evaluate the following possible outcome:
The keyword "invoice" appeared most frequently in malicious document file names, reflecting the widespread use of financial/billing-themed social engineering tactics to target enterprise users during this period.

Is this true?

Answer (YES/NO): NO